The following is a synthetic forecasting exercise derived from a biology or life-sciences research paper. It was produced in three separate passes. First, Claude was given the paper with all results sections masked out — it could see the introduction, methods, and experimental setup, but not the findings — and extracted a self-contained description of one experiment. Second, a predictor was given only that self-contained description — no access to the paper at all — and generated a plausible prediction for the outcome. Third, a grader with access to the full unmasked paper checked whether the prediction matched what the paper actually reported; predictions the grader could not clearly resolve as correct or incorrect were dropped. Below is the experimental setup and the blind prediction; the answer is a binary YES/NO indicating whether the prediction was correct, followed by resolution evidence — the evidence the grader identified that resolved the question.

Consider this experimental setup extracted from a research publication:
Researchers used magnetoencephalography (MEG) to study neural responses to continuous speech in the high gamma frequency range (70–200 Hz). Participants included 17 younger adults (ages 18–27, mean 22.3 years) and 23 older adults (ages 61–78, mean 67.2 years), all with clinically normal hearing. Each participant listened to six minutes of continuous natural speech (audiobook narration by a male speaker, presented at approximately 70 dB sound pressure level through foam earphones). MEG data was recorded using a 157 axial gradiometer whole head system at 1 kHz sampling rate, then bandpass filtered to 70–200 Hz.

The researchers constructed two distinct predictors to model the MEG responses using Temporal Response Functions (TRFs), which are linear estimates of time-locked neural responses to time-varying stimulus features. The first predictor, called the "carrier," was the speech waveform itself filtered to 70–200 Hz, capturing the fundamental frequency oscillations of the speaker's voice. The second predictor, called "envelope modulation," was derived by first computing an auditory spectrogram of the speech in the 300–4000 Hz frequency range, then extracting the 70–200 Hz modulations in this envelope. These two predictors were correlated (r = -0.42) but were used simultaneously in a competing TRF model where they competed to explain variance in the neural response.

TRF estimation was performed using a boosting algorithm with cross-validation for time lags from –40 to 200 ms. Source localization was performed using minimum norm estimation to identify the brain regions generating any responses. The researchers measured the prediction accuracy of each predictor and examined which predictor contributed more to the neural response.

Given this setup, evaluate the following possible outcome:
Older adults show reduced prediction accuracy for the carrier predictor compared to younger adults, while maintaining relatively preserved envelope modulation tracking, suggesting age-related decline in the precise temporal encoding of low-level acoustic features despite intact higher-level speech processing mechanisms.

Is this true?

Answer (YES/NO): NO